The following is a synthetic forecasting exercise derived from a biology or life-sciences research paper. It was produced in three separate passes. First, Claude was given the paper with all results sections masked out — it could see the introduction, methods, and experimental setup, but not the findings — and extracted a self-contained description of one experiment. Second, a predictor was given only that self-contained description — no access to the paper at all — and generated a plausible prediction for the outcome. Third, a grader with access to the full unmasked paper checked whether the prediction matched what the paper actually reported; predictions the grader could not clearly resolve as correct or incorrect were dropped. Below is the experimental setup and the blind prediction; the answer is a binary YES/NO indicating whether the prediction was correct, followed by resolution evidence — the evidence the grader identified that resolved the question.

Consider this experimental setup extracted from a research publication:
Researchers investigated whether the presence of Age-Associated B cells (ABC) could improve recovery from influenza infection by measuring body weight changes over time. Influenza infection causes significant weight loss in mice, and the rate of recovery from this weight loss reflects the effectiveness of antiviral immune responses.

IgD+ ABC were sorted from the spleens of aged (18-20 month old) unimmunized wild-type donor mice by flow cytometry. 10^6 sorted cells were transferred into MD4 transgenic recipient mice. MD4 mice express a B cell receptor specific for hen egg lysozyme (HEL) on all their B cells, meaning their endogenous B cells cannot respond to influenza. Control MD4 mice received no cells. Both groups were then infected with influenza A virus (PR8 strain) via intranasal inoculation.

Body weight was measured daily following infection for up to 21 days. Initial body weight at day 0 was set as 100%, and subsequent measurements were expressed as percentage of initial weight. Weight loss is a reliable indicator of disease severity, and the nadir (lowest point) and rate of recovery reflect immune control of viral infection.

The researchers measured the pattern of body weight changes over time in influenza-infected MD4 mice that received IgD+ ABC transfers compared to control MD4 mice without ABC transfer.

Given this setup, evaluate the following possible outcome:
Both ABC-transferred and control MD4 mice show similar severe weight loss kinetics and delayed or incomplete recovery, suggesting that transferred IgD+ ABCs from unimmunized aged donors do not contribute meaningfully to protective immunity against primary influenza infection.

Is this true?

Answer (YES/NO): NO